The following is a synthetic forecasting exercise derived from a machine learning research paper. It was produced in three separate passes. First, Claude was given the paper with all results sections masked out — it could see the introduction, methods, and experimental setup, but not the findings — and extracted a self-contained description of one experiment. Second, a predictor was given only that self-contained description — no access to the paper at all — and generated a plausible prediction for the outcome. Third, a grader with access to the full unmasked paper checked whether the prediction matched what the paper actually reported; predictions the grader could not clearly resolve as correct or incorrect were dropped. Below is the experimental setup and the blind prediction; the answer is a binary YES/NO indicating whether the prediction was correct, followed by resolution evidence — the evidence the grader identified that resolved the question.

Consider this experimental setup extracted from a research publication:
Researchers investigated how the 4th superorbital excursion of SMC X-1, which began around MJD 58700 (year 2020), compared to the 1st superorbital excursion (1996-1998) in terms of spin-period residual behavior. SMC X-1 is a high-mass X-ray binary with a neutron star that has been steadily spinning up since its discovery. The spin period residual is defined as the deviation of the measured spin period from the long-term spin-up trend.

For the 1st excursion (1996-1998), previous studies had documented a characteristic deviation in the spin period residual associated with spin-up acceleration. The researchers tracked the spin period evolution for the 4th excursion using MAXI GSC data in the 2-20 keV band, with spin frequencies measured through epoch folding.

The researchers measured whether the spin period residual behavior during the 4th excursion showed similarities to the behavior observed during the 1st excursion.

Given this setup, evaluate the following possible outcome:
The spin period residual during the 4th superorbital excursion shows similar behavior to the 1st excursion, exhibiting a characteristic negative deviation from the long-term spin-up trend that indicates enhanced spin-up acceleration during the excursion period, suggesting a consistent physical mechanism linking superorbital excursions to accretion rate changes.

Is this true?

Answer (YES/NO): NO